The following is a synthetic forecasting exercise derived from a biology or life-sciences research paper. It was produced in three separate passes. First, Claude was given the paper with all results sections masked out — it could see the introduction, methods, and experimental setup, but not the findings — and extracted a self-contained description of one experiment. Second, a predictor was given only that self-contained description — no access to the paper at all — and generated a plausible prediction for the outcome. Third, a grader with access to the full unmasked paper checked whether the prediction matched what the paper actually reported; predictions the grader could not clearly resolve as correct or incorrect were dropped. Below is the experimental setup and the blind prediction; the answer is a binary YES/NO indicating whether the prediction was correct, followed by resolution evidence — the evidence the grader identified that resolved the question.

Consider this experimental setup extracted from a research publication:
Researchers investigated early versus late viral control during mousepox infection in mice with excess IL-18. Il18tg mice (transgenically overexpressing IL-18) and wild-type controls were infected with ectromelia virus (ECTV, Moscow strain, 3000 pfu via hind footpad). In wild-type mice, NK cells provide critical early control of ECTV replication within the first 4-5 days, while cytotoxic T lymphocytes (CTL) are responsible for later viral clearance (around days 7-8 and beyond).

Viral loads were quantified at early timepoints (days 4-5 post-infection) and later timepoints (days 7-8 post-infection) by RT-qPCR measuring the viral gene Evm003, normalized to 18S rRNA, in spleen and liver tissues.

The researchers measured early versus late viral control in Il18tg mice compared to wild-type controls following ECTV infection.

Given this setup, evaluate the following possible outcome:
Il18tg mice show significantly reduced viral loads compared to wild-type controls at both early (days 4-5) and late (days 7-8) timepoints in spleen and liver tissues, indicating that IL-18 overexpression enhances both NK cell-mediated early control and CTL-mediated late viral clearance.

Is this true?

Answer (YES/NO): NO